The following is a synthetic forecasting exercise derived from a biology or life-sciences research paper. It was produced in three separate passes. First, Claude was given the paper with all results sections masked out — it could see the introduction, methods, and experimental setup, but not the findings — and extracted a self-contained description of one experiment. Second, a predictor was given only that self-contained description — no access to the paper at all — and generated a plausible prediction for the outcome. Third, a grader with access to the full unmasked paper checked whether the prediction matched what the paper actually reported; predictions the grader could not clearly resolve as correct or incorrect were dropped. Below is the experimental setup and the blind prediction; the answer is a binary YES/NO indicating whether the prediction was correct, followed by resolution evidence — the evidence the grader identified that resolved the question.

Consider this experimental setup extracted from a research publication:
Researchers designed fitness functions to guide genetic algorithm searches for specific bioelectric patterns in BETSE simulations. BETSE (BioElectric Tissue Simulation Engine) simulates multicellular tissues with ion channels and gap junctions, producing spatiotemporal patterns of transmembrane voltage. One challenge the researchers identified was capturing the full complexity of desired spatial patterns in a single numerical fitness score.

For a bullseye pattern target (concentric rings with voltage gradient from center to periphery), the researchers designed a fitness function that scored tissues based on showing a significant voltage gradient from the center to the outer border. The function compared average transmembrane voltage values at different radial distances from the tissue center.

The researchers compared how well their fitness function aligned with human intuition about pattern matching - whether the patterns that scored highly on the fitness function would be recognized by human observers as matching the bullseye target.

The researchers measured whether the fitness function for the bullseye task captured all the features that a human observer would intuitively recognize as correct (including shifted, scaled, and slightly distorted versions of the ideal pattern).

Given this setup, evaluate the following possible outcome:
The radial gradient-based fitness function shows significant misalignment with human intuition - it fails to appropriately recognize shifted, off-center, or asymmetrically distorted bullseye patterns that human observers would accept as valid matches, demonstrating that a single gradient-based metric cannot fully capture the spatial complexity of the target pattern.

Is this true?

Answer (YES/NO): YES